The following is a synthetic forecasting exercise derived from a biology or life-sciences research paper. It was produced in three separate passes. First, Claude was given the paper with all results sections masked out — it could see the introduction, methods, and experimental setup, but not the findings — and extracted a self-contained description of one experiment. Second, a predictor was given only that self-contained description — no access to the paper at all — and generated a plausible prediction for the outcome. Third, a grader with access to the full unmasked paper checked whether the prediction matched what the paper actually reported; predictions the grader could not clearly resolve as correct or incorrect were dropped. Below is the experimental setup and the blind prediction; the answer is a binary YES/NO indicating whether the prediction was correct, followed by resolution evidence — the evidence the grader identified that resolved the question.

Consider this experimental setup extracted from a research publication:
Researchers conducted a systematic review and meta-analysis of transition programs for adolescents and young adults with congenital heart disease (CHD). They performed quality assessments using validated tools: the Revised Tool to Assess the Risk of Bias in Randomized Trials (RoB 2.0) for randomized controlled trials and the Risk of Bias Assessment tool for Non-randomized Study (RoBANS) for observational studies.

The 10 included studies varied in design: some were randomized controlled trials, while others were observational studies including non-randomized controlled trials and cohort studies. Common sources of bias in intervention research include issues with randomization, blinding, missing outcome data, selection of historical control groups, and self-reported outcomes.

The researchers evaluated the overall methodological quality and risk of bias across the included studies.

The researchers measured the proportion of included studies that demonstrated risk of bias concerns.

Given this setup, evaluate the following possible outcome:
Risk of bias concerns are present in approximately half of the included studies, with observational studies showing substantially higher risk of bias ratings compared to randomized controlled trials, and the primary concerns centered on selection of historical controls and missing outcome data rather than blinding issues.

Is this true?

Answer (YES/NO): NO